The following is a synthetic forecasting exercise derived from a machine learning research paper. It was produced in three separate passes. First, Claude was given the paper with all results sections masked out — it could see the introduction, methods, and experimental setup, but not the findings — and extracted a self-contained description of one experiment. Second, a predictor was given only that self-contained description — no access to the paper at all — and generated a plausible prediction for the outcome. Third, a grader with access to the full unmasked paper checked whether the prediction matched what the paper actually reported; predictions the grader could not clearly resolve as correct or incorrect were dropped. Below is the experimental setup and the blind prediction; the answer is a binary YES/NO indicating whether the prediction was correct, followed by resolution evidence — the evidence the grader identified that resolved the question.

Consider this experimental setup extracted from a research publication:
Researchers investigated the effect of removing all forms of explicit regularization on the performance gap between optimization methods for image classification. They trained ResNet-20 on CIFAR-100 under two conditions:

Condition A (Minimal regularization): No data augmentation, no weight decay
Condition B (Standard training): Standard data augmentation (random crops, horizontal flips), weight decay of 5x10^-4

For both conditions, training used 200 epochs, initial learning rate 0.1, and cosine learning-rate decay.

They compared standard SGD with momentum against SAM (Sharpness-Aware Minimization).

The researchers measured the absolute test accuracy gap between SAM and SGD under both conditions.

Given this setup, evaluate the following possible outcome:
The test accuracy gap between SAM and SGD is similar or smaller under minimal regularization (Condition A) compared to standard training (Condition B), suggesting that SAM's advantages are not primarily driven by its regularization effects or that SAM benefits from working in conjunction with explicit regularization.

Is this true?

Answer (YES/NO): NO